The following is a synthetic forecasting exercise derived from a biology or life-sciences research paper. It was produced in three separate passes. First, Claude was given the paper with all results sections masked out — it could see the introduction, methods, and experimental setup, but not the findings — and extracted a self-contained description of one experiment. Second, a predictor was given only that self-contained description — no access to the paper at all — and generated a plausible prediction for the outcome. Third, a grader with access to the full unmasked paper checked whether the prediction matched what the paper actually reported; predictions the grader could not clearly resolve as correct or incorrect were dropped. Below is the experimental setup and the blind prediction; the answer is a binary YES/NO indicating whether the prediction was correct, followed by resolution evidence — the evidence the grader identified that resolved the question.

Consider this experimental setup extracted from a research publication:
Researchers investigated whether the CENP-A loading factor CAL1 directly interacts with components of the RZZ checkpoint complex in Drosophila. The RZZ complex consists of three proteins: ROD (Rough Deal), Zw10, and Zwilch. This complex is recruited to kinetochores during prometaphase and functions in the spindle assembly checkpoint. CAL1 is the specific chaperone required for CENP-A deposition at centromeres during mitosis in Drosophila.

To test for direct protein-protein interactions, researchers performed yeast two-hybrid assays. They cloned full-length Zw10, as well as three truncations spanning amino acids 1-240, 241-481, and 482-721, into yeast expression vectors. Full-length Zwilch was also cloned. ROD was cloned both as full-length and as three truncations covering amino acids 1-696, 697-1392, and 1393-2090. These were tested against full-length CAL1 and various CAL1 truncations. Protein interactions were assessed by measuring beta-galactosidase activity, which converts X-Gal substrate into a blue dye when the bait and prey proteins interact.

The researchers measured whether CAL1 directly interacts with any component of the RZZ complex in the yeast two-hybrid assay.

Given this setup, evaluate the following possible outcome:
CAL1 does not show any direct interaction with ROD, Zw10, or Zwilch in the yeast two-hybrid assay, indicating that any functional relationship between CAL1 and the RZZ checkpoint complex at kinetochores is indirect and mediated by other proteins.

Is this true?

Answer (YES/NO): NO